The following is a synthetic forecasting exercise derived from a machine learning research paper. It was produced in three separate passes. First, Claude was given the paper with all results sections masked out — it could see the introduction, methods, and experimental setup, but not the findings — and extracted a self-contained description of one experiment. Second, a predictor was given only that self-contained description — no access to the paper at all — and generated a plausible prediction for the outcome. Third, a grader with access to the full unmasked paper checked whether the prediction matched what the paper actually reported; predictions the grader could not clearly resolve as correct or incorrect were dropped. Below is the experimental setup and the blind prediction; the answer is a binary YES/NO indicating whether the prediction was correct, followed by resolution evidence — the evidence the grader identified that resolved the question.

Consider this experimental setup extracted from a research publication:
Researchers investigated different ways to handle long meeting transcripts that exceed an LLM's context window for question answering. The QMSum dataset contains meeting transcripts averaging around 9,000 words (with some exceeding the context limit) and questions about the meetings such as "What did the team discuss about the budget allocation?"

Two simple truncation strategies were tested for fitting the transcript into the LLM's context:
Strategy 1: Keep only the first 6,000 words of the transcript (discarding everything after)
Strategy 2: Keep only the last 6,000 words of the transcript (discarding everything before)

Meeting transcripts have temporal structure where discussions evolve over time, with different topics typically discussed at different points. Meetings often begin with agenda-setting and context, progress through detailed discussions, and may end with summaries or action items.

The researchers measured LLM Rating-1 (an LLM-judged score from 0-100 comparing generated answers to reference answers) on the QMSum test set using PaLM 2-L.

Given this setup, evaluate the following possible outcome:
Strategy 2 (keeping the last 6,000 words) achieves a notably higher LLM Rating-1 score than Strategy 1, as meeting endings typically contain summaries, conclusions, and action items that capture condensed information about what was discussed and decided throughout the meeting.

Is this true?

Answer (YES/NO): NO